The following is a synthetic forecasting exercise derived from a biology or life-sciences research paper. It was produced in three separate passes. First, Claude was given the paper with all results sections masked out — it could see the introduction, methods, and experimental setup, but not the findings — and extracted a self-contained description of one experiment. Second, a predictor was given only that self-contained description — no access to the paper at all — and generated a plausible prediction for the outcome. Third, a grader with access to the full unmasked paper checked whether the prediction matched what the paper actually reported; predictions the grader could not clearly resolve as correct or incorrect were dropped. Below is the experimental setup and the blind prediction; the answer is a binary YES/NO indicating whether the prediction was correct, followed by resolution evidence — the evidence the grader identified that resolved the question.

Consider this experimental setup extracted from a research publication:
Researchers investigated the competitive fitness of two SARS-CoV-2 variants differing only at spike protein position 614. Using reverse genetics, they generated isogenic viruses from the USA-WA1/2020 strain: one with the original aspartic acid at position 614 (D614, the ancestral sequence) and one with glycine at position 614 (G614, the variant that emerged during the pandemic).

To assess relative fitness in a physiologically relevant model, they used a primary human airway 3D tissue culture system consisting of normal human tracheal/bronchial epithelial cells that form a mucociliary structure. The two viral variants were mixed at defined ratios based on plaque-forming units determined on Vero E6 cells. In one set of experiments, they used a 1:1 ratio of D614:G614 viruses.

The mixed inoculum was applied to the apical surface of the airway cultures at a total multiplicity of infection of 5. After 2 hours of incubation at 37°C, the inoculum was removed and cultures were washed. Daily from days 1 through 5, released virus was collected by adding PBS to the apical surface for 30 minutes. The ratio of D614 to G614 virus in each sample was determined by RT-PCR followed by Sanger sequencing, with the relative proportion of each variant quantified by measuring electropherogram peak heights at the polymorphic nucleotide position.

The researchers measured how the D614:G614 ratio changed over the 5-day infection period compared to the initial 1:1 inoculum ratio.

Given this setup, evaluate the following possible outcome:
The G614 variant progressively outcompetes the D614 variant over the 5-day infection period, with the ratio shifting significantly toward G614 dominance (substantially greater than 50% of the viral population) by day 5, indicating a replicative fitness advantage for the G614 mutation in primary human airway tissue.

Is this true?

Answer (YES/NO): YES